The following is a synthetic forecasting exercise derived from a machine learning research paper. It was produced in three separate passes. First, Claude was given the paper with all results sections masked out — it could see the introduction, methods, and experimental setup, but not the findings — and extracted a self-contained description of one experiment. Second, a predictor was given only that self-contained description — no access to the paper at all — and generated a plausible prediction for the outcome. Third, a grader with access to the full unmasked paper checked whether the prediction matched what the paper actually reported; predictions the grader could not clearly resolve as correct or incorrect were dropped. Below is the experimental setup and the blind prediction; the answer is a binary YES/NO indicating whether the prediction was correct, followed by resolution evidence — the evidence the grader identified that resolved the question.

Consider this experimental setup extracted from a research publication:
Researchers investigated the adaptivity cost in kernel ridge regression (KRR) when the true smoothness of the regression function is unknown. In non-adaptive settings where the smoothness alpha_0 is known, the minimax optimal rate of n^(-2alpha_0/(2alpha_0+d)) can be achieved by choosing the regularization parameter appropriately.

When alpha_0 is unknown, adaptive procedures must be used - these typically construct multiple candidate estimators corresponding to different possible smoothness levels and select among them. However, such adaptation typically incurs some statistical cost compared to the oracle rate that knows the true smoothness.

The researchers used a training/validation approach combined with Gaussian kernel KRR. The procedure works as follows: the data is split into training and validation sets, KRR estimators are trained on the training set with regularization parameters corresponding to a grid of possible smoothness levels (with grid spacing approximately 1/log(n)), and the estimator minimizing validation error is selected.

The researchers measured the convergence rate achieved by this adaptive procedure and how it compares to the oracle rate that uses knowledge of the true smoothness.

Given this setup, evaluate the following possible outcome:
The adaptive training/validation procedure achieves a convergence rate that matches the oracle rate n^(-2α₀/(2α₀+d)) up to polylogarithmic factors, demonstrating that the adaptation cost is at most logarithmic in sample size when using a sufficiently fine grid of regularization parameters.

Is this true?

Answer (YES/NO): YES